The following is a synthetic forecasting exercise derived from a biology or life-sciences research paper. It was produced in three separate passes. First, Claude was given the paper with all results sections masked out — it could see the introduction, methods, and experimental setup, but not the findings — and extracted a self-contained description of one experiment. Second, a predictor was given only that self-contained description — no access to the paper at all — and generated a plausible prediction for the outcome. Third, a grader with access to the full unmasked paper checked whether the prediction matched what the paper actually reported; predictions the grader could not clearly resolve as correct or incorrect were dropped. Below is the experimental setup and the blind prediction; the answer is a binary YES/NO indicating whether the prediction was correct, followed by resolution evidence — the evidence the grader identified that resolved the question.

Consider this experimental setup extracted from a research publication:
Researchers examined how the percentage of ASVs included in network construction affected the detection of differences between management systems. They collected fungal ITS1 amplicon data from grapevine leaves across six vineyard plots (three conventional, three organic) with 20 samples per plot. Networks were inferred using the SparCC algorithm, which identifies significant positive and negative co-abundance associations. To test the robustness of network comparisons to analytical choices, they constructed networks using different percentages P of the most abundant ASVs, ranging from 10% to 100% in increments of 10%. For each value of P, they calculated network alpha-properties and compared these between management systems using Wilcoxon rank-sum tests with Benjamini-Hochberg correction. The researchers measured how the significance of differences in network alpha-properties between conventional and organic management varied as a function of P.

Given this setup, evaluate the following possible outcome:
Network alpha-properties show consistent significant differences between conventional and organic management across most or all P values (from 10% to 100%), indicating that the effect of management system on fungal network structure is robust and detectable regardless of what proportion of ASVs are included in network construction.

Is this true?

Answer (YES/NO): NO